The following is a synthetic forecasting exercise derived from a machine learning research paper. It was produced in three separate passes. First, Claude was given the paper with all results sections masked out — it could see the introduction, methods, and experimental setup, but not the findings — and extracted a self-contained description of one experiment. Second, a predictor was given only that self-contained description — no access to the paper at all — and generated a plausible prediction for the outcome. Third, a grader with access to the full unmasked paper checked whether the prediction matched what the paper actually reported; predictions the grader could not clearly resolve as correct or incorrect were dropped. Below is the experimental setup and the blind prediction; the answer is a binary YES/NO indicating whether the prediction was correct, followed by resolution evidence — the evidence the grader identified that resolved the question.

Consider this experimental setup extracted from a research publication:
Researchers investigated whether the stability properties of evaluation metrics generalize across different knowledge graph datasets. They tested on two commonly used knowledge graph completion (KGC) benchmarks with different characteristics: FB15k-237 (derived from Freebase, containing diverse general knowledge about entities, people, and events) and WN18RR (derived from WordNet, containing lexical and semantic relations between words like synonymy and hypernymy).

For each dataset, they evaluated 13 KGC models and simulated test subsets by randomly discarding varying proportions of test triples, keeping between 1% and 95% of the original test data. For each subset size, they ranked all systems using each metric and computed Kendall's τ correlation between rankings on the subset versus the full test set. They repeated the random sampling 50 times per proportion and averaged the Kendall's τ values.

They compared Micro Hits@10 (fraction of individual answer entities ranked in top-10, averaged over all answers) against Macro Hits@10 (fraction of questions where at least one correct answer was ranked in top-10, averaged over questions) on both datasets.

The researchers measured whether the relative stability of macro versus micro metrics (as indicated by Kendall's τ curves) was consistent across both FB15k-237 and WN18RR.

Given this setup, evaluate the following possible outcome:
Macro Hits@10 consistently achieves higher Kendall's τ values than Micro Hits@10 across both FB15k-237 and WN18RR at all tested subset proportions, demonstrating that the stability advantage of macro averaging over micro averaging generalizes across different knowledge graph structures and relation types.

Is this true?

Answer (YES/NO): YES